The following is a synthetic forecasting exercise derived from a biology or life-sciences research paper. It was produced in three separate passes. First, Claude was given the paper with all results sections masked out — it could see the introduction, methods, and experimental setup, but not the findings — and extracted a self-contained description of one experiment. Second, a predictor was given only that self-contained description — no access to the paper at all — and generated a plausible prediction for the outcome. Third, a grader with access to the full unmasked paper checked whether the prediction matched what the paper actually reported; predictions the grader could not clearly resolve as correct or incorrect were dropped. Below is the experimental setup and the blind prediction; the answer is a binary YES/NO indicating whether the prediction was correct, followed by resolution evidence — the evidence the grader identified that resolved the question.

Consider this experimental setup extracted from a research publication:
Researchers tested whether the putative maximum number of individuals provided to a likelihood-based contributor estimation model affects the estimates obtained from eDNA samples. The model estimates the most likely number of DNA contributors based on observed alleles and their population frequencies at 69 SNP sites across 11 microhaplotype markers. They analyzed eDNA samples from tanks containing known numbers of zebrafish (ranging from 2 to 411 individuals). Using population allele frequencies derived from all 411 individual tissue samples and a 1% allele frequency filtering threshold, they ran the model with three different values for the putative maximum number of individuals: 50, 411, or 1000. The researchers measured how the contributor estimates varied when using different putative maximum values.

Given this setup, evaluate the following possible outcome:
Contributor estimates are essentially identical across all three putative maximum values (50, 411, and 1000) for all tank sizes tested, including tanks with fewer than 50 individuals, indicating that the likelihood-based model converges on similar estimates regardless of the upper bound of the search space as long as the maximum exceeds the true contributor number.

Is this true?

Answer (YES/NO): NO